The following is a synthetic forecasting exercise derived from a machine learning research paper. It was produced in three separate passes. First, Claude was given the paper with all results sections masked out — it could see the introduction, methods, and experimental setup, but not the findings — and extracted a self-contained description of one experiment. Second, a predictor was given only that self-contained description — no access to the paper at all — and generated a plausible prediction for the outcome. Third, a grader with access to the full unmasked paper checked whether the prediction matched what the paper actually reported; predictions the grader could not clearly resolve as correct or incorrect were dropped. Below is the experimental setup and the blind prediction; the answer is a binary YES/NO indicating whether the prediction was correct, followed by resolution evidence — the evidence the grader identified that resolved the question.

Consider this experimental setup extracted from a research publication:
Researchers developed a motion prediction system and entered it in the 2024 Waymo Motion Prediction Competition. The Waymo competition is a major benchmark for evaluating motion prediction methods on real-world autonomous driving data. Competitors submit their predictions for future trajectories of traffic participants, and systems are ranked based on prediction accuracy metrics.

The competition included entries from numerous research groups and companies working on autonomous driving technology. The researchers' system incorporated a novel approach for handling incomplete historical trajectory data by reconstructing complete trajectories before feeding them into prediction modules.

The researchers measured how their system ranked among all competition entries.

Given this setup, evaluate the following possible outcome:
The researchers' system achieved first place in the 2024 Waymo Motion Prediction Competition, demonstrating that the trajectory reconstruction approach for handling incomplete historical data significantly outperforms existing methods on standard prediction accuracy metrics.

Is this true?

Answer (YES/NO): NO